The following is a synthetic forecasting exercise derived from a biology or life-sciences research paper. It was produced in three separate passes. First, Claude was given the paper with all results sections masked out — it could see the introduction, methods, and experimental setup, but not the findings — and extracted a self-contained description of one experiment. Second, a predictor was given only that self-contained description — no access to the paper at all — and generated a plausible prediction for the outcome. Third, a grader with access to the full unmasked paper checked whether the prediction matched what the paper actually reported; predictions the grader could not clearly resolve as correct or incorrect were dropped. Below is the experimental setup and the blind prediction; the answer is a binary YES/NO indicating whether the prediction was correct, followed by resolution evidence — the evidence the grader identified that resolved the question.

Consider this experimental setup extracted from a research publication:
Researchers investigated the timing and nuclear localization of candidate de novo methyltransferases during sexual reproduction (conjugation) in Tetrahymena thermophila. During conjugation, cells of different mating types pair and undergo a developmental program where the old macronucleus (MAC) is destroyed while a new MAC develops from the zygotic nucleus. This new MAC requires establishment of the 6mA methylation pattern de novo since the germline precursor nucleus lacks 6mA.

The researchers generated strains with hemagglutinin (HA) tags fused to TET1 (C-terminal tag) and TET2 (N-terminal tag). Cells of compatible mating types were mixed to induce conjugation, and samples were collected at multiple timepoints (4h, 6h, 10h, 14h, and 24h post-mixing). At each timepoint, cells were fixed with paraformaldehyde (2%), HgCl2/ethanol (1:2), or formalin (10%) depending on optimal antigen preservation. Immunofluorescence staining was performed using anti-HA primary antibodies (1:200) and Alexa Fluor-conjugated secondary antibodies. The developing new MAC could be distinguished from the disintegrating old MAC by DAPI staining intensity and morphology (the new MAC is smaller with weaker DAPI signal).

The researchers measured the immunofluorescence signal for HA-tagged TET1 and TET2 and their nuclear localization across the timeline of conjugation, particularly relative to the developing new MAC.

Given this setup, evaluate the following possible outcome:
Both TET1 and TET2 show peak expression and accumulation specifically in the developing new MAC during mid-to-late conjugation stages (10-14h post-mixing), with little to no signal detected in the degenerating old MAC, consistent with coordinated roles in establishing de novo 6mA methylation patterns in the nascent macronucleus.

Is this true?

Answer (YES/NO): NO